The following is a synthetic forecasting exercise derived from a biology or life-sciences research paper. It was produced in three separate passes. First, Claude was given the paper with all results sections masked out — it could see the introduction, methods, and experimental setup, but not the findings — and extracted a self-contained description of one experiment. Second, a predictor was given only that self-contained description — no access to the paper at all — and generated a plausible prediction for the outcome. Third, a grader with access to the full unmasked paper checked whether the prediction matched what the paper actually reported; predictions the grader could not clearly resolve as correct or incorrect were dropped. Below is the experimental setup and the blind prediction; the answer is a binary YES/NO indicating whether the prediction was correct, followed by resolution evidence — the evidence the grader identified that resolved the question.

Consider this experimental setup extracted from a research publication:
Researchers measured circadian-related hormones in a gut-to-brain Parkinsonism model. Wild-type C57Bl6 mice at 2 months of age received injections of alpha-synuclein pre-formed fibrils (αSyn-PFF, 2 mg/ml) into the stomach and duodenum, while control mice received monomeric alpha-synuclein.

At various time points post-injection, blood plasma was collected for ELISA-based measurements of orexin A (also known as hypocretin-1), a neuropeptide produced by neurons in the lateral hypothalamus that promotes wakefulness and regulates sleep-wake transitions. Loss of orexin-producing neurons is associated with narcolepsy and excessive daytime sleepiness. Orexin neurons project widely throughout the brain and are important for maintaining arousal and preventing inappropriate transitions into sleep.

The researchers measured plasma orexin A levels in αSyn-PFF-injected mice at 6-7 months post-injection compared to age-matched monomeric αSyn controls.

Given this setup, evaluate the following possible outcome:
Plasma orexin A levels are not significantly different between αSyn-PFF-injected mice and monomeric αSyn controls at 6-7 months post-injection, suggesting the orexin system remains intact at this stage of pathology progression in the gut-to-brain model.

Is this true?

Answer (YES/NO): NO